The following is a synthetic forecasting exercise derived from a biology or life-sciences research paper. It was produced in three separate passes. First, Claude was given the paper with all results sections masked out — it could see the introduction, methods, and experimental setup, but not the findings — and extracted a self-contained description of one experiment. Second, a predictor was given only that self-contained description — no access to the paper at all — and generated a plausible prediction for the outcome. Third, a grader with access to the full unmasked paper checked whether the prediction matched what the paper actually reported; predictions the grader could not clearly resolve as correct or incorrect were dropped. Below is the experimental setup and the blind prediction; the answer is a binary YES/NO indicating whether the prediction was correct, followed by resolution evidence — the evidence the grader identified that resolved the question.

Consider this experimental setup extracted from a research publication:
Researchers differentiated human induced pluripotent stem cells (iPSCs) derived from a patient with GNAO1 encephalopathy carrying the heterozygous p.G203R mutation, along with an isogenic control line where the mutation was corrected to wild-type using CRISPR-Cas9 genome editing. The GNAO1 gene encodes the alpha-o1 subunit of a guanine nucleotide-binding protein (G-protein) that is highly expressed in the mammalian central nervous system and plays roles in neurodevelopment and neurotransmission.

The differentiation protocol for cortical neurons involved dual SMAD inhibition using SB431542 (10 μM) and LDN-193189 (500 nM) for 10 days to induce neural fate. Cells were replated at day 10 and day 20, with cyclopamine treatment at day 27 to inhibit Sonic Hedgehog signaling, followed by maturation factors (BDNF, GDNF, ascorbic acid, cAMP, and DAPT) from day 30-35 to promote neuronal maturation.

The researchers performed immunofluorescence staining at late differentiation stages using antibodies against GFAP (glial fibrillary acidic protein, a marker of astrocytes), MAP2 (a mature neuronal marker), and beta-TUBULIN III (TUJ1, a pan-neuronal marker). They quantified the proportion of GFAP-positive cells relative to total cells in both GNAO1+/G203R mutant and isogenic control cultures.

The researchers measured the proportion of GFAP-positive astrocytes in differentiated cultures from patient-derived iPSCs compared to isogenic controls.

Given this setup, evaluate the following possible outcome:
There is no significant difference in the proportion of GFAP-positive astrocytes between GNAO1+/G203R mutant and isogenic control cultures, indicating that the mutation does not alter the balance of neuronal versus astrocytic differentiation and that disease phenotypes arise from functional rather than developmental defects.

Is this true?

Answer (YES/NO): NO